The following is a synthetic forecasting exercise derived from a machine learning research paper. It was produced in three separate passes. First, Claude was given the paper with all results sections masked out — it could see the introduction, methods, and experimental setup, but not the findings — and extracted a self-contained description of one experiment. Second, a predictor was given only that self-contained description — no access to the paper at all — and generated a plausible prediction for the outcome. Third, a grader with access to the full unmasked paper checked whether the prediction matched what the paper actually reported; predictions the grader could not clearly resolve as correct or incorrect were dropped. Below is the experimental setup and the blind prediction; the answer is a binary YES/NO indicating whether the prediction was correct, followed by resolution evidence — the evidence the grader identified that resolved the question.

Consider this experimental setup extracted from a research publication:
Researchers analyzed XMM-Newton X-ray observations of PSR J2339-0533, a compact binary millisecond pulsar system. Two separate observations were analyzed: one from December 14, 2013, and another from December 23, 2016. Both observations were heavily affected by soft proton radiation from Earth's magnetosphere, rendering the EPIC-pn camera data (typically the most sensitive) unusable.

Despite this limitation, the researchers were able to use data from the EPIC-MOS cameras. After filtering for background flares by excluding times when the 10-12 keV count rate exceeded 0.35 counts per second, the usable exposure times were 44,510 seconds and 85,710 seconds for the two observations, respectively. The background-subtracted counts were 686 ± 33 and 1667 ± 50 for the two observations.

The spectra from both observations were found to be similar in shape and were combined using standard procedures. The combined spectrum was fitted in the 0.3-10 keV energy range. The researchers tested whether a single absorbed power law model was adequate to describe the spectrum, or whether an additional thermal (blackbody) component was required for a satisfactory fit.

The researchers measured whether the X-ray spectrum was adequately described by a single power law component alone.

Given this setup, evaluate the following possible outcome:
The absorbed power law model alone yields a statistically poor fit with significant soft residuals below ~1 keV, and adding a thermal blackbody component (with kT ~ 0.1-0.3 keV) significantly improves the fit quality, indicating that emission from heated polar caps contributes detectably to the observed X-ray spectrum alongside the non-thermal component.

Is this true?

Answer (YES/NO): NO